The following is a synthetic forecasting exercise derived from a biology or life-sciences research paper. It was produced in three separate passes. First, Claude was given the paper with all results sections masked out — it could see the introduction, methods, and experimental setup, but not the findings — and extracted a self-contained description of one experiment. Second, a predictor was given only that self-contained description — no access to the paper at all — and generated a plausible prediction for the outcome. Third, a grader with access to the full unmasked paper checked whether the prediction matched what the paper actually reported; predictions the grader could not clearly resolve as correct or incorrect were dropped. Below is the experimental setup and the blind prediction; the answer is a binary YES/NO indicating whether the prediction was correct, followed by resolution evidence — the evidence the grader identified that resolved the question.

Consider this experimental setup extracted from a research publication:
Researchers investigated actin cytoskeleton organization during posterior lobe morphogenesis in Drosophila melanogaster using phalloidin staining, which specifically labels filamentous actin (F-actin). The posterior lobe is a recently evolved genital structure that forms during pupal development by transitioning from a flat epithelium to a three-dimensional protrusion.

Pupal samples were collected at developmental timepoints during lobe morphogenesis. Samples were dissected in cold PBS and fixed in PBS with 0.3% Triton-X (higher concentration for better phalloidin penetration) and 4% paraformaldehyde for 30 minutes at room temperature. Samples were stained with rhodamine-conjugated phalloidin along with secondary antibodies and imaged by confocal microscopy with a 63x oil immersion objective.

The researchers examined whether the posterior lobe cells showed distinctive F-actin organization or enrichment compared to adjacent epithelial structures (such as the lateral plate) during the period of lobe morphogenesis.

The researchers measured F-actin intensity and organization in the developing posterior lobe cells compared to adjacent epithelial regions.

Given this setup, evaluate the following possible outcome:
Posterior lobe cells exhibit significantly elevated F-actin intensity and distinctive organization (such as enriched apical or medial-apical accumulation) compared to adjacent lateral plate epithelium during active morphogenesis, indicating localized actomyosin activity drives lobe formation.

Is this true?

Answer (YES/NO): NO